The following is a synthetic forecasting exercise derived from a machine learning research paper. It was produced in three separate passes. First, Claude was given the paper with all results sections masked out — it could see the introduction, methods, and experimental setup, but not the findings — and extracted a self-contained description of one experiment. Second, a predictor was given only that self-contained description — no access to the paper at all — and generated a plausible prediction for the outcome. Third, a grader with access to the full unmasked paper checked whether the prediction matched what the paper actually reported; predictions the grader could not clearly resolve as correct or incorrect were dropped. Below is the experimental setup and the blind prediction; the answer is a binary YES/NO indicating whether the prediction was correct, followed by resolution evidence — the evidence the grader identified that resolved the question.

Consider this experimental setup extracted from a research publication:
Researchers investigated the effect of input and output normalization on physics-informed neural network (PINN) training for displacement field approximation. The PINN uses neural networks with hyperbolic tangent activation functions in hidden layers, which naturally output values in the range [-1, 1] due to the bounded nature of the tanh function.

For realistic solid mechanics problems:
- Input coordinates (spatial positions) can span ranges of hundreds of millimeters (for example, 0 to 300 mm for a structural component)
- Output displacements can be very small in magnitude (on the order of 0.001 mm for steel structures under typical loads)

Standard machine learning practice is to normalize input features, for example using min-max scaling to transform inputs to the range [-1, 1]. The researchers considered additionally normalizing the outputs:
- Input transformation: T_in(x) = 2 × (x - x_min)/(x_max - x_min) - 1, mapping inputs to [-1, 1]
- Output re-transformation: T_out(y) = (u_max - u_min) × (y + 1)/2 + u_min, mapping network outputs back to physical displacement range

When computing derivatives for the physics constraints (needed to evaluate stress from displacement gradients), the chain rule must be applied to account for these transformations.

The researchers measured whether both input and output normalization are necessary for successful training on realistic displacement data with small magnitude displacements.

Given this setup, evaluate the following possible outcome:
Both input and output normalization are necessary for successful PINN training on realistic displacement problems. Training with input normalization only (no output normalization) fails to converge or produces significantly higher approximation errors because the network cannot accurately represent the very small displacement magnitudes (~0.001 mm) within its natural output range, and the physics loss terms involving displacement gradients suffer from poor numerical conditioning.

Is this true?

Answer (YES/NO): YES